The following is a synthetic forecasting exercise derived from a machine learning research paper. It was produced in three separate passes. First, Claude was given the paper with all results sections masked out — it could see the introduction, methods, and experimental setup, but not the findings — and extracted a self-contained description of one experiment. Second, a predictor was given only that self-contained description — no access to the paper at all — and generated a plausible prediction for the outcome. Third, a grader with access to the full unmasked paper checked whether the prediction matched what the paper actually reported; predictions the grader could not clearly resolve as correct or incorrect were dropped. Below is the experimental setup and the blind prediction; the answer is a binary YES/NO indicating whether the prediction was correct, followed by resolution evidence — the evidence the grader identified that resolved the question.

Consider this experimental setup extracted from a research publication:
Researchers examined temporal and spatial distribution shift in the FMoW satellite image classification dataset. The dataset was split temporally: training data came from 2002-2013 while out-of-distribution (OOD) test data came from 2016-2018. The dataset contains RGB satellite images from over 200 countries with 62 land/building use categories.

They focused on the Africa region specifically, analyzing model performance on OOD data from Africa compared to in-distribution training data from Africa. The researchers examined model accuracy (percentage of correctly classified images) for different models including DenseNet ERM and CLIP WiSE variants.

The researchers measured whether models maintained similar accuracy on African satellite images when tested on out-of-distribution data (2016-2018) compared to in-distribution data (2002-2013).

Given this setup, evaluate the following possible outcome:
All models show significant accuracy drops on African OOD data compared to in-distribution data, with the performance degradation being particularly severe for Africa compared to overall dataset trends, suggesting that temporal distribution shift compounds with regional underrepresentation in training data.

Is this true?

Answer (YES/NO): YES